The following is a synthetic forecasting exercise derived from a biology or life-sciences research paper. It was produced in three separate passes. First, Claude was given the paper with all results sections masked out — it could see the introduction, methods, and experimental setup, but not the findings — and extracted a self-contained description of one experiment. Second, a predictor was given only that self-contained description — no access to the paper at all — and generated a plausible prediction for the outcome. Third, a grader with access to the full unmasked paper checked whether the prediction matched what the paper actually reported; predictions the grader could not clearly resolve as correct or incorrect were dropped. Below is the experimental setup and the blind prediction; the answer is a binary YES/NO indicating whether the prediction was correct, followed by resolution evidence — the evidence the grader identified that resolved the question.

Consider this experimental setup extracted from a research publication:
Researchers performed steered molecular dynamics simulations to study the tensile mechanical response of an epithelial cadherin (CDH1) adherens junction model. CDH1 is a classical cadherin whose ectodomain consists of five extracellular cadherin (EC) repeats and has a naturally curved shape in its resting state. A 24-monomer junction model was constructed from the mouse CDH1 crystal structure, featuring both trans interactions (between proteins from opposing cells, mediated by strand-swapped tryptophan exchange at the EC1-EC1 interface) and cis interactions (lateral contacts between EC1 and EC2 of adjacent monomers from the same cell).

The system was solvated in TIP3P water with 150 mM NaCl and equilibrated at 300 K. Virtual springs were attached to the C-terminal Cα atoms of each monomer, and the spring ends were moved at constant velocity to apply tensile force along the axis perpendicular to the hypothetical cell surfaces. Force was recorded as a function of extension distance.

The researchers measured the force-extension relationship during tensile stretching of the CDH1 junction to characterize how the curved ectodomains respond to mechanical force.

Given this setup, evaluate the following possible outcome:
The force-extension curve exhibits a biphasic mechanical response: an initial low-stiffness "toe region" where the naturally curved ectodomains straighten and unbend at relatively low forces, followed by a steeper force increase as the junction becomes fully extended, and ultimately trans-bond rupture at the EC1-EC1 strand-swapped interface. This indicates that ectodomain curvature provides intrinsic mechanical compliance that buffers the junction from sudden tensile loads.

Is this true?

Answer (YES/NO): YES